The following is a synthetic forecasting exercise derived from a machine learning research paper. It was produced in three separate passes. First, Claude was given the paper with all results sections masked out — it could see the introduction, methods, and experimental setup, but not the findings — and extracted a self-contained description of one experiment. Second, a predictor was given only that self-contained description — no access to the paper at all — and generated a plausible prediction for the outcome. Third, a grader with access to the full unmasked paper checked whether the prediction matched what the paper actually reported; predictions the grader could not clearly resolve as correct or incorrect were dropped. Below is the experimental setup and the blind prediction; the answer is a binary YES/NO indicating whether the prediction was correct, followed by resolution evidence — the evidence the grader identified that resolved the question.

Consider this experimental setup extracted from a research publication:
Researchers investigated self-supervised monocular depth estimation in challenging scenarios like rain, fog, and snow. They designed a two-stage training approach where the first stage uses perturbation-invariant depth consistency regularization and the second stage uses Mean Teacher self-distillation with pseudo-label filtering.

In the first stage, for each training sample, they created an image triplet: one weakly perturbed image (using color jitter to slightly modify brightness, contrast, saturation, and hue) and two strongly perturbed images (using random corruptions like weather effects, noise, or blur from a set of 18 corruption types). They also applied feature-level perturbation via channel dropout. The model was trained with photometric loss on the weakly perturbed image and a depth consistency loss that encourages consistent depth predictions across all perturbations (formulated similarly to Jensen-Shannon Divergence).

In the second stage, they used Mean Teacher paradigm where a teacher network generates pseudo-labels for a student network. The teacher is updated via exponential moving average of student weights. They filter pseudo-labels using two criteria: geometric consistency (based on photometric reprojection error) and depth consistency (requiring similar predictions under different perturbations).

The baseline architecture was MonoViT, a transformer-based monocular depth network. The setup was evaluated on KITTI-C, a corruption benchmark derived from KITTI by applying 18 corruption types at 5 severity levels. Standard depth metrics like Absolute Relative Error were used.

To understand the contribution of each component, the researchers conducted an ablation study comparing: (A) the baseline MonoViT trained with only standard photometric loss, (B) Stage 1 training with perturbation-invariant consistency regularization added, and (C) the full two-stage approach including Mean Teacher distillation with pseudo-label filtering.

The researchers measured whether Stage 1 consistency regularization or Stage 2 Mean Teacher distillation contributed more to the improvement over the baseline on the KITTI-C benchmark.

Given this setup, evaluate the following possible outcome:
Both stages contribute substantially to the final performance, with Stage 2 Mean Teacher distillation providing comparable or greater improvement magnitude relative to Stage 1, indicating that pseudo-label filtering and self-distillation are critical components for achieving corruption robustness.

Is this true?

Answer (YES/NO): NO